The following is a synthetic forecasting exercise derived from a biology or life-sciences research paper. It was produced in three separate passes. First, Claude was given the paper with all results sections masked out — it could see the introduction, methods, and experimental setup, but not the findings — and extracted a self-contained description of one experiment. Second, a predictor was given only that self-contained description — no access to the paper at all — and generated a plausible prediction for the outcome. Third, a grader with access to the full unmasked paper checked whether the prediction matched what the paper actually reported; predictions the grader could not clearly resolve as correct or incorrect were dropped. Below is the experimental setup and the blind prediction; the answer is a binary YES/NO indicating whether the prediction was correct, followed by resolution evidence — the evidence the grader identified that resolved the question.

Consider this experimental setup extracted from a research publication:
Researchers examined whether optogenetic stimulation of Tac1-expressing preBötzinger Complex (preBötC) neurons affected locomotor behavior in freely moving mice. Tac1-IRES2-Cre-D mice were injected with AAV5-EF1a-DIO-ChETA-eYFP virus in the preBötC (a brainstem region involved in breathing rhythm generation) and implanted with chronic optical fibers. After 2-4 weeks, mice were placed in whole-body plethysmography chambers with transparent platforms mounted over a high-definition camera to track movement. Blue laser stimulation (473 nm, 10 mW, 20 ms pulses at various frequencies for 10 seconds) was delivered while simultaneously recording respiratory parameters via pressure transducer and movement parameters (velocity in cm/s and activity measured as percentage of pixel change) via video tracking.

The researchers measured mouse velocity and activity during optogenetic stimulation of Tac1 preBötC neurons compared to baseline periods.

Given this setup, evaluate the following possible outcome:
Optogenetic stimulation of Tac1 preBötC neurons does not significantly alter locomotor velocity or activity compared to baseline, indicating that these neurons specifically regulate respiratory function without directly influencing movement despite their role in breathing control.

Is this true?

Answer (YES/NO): NO